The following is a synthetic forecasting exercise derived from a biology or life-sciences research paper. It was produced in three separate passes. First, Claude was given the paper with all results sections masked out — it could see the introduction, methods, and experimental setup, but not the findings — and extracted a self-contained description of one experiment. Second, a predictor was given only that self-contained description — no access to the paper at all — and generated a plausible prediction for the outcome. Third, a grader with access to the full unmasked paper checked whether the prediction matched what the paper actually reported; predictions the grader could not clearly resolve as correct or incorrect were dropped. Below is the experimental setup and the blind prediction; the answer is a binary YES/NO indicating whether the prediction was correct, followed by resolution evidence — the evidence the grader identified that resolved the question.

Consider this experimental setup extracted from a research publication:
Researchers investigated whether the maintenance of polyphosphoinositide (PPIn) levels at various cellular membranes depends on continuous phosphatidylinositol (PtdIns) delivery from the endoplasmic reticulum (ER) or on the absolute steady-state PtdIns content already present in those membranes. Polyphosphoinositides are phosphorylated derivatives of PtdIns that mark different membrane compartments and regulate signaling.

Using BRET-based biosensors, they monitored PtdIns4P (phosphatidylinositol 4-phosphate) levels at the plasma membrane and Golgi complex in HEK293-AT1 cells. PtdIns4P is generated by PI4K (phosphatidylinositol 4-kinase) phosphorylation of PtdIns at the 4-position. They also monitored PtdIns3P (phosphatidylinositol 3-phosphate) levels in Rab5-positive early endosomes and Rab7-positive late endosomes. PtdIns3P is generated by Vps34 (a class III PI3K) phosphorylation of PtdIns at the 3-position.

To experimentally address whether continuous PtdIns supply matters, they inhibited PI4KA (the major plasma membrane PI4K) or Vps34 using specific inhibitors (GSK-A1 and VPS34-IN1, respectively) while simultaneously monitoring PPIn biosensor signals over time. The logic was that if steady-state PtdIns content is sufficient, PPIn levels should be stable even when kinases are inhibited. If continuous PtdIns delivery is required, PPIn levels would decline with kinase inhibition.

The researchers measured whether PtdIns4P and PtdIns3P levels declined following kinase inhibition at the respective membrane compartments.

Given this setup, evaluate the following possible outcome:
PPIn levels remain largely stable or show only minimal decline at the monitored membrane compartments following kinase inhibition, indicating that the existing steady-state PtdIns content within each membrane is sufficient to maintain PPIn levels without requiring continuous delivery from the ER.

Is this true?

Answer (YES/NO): NO